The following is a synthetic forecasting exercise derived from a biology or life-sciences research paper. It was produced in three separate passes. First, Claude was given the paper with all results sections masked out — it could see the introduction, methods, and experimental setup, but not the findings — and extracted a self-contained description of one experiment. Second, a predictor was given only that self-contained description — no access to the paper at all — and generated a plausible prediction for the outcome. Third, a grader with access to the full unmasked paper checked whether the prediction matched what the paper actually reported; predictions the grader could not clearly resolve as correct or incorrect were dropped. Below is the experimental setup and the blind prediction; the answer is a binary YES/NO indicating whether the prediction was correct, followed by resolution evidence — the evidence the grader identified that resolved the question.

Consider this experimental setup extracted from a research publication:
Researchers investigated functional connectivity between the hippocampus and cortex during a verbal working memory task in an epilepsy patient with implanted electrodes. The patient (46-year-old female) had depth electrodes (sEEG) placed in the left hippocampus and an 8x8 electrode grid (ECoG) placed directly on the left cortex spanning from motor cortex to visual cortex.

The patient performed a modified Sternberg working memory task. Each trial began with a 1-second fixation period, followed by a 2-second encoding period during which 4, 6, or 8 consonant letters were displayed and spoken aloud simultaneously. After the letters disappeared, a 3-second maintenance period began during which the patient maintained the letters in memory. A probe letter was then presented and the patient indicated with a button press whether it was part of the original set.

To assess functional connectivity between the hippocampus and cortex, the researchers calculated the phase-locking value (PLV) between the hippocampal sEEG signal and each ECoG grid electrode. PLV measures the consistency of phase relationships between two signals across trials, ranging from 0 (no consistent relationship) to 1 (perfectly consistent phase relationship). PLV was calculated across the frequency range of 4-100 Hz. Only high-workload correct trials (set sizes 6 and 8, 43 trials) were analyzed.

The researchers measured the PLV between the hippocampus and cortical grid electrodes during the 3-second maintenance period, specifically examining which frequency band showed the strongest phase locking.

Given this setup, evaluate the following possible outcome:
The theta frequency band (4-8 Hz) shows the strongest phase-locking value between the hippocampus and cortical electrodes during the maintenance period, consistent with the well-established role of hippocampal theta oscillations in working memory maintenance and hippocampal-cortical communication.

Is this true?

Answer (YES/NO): NO